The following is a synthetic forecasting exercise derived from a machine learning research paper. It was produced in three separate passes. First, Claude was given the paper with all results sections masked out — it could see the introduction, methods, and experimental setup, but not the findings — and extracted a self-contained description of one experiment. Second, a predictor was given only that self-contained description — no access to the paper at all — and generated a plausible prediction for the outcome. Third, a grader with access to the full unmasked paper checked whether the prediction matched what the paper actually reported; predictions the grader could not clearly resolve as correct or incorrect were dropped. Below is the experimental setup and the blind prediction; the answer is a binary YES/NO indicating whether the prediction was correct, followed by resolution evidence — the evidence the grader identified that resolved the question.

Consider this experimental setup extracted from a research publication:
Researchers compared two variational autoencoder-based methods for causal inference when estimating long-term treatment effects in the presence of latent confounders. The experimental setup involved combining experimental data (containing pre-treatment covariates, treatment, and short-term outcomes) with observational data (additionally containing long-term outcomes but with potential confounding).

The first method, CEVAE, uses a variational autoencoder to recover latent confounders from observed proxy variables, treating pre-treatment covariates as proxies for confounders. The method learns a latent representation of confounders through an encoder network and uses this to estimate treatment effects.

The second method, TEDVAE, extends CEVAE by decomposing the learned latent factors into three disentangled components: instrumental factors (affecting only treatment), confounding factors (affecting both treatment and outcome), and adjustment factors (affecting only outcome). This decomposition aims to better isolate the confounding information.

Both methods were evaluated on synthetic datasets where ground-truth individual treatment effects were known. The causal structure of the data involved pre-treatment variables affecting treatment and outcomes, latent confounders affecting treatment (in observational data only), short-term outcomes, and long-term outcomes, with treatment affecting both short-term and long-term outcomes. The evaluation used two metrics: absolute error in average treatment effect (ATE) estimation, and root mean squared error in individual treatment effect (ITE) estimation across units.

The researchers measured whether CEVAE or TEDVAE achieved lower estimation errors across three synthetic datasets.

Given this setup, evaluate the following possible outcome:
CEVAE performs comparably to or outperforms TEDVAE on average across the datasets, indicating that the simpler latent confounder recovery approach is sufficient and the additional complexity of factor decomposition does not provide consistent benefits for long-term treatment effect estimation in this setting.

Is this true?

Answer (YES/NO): YES